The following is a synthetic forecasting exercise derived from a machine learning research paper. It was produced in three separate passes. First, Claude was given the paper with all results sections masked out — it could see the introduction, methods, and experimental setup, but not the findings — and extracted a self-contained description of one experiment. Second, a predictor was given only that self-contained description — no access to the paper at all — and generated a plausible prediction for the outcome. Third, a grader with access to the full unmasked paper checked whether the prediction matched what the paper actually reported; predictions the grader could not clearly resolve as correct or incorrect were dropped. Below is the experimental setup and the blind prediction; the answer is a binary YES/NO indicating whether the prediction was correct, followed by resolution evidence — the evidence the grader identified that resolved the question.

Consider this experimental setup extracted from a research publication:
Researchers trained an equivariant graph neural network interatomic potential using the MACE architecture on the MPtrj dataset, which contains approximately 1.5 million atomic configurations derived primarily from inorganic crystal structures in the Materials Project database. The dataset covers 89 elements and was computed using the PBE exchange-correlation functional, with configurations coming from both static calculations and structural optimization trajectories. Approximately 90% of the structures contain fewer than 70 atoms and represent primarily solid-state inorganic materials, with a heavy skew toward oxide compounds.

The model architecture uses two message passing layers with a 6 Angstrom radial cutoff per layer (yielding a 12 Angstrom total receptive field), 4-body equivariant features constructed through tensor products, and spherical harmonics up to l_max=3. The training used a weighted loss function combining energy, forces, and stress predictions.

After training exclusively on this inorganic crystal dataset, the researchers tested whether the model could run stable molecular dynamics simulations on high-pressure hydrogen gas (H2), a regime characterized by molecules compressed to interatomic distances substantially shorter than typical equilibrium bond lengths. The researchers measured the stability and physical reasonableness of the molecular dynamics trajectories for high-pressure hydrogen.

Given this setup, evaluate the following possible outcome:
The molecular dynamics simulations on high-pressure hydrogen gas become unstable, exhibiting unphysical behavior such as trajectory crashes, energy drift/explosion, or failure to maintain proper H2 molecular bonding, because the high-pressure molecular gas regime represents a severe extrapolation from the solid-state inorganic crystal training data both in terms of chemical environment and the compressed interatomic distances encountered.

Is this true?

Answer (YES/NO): NO